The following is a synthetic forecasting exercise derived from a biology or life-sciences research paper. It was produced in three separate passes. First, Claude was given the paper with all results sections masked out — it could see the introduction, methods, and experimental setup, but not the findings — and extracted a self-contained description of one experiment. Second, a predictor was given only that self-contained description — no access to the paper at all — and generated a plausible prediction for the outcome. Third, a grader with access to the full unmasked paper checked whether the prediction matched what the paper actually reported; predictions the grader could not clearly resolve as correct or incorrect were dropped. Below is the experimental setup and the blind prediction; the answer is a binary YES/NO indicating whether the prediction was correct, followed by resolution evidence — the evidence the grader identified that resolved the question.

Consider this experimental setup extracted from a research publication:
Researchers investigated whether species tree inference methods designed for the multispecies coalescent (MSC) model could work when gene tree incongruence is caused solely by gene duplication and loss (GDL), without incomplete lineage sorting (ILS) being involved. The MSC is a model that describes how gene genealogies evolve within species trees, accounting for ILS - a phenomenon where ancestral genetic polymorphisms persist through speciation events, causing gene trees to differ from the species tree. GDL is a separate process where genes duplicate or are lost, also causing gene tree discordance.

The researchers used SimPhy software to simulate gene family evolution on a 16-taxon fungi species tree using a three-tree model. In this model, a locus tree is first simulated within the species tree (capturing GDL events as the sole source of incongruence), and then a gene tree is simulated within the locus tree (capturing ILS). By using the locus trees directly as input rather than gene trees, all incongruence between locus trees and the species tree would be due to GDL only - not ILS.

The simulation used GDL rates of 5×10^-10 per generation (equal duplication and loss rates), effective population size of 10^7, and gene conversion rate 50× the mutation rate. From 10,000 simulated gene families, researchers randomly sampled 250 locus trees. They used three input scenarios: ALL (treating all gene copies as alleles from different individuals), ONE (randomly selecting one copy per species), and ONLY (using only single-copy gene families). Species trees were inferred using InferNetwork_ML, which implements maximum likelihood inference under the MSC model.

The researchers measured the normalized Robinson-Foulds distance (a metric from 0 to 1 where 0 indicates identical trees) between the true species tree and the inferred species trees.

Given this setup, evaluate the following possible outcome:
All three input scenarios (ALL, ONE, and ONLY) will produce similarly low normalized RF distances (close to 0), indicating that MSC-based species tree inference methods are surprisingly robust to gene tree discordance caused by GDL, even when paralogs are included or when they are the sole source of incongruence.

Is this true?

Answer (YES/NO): YES